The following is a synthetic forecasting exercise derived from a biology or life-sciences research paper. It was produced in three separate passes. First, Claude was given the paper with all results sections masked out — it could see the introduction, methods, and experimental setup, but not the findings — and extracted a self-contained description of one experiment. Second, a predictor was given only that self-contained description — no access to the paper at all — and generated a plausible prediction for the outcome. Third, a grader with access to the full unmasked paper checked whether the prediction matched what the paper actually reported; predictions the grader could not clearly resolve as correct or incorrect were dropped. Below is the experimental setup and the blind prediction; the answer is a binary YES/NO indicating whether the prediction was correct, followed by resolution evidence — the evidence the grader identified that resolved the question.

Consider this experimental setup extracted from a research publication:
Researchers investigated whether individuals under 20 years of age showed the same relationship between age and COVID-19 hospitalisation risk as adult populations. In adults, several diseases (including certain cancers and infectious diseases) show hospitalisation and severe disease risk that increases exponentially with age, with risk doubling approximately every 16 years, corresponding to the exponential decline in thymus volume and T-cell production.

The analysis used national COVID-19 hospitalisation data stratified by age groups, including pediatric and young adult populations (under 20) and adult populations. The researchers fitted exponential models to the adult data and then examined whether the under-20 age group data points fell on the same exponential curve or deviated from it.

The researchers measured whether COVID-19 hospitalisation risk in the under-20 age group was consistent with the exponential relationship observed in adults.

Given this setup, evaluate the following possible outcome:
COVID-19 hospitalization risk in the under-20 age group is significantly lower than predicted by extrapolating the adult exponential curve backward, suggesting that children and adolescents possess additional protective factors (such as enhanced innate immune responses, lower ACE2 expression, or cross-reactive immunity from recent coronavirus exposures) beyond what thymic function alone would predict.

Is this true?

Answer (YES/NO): YES